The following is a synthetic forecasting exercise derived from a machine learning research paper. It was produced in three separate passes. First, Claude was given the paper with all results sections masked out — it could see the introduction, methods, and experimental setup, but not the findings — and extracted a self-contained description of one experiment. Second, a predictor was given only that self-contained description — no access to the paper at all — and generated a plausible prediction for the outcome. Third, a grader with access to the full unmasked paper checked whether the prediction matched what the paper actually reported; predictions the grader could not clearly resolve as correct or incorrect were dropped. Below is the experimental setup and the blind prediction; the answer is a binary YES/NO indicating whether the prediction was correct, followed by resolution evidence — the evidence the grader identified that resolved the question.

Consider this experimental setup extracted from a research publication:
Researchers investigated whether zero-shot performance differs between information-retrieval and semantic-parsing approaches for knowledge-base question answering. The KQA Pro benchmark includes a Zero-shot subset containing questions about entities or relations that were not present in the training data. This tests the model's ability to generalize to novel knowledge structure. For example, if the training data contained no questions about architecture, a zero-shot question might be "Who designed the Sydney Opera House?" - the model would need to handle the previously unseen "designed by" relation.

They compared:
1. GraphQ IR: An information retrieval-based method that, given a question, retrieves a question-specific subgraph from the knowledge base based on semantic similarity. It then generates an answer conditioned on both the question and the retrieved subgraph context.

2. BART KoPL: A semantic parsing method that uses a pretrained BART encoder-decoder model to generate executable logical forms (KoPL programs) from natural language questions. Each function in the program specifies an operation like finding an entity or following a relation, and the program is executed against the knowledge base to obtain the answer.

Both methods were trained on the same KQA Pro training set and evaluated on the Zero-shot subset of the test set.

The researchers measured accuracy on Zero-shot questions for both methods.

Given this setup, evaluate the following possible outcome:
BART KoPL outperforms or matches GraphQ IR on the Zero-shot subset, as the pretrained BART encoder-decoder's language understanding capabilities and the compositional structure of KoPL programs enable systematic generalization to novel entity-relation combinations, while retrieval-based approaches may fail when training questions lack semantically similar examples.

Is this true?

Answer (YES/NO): NO